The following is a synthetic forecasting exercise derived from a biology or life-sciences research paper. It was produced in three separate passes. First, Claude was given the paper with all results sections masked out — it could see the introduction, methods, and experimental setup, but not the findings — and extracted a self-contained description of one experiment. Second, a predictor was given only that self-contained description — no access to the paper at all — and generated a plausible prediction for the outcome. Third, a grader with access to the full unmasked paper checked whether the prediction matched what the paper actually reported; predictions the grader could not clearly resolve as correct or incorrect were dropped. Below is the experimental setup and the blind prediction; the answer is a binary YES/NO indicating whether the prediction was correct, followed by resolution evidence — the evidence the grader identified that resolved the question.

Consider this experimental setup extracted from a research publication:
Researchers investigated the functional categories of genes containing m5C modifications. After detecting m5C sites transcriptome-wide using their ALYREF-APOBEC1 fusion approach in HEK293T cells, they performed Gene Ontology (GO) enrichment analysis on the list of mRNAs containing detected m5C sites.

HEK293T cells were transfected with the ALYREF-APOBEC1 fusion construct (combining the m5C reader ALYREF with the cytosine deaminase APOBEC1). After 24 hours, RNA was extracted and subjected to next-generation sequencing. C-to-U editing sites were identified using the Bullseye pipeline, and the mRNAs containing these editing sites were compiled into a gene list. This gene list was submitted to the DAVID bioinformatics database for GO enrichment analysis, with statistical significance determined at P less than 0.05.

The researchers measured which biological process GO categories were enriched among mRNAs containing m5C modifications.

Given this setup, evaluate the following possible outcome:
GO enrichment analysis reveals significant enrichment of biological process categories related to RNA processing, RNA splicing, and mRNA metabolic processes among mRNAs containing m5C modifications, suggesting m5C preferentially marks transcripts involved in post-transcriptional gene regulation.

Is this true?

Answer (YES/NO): YES